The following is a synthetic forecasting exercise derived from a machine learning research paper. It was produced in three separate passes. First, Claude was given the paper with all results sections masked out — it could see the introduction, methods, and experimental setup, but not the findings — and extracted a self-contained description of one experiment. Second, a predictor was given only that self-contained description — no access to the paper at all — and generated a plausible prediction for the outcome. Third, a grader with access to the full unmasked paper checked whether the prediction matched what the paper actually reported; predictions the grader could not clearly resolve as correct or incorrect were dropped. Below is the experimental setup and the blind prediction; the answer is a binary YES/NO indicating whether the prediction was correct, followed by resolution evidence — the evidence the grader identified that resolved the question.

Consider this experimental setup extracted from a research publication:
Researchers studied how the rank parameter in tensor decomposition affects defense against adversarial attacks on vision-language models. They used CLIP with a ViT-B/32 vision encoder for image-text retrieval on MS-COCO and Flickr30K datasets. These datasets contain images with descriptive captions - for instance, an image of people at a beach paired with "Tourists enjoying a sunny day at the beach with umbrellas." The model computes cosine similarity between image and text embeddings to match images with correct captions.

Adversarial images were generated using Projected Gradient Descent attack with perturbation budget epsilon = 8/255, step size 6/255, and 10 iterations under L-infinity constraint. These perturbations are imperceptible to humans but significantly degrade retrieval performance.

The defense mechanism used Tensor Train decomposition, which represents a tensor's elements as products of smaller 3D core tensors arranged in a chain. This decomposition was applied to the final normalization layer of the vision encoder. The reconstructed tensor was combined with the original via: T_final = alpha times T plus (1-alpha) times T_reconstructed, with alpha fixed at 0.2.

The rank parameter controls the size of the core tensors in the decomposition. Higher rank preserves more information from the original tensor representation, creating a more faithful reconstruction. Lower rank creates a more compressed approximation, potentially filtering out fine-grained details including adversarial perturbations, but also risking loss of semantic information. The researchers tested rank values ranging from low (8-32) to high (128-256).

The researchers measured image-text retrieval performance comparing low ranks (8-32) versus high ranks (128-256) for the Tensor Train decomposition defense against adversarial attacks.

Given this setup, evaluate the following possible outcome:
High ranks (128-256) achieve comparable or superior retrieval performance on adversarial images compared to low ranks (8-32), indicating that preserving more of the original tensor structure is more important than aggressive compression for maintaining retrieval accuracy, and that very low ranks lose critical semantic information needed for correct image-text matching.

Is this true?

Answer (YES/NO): NO